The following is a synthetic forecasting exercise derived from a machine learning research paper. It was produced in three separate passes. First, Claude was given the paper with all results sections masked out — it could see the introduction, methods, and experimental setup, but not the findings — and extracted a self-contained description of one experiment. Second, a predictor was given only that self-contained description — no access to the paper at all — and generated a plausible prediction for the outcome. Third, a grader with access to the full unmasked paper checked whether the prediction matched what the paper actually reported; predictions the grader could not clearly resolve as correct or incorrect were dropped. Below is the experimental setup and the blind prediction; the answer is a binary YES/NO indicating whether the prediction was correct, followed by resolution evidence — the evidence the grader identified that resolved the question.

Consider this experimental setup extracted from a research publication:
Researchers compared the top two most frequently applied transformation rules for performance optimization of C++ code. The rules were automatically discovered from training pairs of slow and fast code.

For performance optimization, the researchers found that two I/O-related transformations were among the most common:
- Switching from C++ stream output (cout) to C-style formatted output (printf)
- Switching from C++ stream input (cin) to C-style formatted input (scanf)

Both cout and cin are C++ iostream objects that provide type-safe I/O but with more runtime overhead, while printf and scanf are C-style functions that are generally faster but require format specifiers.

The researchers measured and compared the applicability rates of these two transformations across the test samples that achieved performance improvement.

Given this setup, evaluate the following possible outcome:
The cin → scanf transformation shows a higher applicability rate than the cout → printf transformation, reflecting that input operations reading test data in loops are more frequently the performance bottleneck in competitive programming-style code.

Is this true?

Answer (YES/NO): NO